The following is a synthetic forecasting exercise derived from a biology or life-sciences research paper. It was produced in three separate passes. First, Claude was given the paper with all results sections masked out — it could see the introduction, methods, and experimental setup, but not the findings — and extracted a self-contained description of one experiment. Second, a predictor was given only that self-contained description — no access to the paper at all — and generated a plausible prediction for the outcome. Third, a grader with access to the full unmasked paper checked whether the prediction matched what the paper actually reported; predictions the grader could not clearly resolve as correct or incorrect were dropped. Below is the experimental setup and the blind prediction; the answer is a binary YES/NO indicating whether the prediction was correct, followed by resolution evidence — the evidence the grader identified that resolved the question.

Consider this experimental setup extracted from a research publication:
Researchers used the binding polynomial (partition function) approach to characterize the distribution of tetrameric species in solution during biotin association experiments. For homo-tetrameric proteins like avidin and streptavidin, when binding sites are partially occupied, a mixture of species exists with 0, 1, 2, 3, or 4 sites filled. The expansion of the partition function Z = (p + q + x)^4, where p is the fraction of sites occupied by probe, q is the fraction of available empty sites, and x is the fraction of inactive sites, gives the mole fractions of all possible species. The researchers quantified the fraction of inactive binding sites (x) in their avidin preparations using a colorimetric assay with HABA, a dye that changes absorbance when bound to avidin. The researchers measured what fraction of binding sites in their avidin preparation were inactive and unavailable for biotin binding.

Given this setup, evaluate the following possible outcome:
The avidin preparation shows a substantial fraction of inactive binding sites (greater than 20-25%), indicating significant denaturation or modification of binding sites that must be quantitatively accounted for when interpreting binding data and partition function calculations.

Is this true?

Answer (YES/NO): NO